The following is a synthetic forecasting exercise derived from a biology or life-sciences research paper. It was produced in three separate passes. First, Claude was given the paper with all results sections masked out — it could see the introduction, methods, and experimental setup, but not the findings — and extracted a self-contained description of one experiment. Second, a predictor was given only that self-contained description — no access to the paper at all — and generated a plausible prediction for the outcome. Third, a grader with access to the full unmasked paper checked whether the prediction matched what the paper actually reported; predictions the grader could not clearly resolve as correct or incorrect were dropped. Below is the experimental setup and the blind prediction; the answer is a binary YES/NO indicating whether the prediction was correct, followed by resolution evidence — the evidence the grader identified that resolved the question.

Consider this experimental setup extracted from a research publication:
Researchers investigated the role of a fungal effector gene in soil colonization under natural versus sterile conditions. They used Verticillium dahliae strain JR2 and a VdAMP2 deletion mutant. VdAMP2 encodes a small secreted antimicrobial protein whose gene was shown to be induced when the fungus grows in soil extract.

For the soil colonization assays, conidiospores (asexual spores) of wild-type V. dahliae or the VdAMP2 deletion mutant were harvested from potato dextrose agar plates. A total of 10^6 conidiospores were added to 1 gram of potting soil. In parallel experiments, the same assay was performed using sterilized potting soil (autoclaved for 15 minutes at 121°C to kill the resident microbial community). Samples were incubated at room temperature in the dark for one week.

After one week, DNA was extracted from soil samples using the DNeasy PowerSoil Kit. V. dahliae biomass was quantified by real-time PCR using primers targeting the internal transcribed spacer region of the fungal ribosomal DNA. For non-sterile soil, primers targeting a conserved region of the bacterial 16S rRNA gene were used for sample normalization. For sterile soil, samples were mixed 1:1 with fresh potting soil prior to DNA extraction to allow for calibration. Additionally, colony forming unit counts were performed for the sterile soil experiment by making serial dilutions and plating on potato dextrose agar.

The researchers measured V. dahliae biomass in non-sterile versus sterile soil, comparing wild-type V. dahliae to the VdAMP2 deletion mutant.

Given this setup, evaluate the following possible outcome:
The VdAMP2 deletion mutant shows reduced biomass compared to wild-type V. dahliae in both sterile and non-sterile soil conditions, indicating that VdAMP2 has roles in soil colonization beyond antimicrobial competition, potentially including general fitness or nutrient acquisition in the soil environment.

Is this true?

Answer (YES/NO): NO